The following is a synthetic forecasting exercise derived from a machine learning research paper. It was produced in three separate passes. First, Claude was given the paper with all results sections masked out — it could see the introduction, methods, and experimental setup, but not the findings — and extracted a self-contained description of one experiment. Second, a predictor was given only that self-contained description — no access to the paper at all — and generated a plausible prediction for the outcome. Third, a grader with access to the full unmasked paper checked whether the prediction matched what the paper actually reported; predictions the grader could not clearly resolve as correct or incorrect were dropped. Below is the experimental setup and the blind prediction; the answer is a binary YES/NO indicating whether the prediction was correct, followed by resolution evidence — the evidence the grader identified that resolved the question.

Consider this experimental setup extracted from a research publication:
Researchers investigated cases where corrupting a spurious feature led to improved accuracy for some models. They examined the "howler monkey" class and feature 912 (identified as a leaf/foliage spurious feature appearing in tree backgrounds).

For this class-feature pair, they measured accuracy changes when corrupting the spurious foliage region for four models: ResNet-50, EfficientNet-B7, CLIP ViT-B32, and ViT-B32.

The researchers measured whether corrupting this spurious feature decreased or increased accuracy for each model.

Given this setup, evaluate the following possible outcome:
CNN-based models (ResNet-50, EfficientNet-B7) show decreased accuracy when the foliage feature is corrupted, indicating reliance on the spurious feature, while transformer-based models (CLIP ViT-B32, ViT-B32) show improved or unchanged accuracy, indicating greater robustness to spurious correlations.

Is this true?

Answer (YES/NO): NO